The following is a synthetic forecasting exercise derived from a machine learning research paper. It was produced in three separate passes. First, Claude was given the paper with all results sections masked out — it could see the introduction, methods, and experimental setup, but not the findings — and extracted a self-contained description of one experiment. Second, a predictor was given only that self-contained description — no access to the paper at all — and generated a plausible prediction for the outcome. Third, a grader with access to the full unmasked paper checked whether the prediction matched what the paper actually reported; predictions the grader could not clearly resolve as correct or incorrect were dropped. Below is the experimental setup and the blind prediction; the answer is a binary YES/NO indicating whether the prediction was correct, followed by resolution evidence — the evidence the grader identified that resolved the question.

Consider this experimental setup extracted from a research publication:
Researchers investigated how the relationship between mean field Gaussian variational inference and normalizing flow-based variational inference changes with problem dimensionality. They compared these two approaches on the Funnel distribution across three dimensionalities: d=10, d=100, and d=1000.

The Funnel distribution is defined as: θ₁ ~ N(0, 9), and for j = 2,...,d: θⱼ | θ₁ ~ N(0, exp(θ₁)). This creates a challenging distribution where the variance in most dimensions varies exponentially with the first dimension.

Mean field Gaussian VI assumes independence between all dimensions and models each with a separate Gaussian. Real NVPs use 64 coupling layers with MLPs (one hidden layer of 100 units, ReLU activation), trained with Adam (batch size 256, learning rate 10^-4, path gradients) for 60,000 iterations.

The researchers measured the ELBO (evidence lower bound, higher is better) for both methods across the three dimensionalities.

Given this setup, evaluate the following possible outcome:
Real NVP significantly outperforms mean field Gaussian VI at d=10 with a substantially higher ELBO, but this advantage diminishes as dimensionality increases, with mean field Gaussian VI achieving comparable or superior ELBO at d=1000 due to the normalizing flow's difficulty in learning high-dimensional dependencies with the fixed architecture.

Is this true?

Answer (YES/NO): NO